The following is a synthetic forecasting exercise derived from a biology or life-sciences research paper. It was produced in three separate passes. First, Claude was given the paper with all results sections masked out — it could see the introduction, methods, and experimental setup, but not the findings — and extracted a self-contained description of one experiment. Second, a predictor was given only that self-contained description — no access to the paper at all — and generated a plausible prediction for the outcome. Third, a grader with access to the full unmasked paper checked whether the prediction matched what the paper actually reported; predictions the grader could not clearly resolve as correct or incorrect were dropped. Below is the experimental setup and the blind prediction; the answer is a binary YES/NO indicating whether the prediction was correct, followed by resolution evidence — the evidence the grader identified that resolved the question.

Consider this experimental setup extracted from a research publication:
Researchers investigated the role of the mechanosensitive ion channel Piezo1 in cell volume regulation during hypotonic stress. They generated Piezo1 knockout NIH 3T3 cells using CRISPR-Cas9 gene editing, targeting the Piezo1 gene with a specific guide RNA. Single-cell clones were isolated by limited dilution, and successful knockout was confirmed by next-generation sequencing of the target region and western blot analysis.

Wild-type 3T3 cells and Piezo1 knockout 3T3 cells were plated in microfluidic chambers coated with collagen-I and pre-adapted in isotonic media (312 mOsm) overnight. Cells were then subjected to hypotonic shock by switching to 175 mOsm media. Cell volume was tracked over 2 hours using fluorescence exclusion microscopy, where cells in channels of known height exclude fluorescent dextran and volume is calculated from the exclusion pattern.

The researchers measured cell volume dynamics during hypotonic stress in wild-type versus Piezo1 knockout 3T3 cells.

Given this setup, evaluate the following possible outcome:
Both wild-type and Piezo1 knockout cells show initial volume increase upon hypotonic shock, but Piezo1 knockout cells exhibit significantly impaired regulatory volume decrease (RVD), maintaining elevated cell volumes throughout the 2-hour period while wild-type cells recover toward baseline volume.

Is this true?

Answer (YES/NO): NO